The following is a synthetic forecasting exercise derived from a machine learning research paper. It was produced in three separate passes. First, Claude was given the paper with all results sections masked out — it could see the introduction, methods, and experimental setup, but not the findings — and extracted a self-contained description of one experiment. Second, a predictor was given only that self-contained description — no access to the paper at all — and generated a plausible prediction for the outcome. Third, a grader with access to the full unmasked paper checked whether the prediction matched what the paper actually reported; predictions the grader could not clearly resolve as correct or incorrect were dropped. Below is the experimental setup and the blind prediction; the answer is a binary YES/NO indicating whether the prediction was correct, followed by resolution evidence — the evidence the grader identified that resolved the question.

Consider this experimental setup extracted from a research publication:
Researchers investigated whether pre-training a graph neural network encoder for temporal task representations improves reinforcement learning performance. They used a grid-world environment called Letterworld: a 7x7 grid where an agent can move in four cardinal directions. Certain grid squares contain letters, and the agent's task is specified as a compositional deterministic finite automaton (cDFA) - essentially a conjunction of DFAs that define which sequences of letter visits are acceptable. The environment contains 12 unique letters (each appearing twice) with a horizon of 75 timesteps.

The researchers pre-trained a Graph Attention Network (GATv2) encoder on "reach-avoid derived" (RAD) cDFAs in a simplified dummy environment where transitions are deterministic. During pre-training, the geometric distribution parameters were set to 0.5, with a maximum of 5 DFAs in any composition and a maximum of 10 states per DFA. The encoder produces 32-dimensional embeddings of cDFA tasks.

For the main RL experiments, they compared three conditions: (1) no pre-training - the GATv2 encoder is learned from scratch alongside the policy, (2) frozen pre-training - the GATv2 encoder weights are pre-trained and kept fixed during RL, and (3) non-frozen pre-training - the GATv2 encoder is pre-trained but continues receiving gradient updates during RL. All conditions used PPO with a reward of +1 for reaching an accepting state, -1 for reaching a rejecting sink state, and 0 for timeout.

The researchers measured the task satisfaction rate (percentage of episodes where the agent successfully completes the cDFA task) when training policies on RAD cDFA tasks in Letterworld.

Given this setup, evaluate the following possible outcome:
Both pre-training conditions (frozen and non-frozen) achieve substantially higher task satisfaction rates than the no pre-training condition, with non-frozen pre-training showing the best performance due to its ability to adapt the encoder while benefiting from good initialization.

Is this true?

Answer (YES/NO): NO